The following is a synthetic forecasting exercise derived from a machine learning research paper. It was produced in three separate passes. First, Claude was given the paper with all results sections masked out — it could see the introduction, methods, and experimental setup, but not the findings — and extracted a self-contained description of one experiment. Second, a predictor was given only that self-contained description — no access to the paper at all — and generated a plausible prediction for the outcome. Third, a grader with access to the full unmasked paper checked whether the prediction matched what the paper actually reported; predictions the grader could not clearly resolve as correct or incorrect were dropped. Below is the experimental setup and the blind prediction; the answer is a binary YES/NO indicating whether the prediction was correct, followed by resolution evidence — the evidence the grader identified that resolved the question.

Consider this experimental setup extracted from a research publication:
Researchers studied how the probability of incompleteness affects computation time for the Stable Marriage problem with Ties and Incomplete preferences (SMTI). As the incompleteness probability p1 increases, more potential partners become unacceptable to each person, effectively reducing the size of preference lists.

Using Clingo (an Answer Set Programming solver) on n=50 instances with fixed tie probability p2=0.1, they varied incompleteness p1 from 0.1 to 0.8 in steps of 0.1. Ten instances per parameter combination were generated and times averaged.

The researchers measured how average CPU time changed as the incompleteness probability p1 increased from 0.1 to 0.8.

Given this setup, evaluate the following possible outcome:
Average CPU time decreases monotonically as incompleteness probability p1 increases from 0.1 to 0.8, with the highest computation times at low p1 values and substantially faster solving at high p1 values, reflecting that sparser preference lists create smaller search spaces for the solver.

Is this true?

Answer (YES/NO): YES